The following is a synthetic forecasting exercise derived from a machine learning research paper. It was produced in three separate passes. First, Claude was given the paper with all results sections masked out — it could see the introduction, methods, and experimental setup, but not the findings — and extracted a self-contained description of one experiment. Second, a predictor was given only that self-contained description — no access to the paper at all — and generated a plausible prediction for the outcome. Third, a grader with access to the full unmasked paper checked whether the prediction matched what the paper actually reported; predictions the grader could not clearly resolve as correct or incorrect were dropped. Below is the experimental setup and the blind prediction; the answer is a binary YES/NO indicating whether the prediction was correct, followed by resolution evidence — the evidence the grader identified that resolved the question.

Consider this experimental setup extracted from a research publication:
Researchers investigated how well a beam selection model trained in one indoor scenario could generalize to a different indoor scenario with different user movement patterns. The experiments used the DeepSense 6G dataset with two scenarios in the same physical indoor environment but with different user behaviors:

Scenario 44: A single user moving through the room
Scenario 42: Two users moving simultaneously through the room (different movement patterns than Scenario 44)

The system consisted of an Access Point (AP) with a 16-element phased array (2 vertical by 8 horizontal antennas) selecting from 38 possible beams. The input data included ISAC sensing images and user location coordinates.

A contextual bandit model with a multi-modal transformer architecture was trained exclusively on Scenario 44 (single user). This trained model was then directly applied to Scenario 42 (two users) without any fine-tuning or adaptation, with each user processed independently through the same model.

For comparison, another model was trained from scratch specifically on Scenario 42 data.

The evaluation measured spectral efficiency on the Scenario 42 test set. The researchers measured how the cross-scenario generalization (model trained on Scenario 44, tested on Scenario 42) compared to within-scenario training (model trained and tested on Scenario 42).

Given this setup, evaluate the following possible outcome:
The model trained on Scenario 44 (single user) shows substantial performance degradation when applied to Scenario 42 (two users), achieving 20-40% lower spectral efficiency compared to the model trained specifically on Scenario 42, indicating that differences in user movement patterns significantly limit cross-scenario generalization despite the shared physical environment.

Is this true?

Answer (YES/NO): NO